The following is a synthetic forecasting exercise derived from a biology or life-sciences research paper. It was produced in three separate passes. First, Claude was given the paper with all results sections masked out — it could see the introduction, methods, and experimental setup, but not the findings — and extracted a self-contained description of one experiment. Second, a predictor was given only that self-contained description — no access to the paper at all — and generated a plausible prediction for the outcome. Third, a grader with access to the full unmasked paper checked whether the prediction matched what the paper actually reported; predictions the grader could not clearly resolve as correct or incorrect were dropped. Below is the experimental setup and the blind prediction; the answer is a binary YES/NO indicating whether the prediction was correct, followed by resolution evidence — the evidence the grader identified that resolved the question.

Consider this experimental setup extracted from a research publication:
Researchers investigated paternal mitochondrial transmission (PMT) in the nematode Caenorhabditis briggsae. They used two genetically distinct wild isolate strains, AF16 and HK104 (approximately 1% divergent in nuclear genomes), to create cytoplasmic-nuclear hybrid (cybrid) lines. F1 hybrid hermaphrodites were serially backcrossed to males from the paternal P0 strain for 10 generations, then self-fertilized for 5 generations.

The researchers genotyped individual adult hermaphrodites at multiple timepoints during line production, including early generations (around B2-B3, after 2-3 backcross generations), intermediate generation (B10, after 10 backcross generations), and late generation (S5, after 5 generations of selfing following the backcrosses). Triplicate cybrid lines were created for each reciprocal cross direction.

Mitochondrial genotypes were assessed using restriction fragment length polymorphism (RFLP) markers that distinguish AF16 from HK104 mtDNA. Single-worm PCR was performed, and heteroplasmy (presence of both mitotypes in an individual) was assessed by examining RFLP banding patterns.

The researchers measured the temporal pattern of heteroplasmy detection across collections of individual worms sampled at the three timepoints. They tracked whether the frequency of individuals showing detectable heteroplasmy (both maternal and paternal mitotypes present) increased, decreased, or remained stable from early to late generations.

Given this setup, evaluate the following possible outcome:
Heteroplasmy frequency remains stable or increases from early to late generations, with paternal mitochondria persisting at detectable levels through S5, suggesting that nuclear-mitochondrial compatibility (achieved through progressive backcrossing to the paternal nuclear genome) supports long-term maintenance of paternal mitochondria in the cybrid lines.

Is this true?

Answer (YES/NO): NO